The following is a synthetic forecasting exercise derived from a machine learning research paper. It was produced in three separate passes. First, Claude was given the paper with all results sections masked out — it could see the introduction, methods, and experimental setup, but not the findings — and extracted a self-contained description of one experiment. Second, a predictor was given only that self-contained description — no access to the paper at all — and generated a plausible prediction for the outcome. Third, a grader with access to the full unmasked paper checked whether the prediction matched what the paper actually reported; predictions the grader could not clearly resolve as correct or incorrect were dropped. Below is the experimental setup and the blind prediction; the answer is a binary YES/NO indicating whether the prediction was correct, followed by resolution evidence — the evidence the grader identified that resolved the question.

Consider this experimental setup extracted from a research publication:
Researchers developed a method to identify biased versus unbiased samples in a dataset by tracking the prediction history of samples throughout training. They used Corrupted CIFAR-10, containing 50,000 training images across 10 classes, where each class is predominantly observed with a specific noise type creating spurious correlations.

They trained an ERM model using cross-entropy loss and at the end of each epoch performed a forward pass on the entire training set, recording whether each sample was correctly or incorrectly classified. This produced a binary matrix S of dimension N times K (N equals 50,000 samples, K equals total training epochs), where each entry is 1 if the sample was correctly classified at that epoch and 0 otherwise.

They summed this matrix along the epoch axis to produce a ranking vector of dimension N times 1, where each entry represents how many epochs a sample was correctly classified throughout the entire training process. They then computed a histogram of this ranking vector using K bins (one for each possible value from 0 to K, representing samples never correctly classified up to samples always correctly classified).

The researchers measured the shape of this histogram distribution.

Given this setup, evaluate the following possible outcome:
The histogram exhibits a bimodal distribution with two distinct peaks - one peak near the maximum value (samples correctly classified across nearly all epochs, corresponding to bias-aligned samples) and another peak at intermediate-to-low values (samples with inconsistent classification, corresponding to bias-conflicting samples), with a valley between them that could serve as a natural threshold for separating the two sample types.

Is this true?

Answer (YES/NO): NO